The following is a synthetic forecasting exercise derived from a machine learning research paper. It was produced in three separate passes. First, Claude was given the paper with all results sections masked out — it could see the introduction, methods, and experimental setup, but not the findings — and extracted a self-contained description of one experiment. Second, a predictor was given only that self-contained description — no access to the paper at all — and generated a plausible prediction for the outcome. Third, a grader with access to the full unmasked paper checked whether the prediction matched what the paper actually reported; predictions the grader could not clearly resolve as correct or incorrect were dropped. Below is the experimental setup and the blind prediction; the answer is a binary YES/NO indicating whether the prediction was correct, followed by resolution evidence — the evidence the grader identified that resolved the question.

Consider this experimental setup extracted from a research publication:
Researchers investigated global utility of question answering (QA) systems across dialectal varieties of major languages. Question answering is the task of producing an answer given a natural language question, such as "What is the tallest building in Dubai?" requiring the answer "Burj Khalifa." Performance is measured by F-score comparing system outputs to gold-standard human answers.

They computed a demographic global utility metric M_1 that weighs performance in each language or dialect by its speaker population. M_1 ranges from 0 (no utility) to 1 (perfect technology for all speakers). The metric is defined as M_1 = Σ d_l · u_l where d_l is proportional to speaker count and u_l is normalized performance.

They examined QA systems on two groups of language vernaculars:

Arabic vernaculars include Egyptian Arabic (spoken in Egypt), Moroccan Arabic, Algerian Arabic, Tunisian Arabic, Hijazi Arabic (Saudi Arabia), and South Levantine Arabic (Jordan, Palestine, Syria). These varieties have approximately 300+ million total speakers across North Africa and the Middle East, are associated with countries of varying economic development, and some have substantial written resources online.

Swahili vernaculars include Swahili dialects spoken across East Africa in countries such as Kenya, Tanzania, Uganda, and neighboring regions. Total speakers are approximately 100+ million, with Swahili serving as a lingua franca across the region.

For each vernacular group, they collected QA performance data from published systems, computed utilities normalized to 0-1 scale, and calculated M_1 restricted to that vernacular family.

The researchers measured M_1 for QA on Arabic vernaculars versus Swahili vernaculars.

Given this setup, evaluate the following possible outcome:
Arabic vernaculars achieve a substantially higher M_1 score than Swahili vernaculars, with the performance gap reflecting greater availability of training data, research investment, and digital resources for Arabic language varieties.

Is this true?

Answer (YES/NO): YES